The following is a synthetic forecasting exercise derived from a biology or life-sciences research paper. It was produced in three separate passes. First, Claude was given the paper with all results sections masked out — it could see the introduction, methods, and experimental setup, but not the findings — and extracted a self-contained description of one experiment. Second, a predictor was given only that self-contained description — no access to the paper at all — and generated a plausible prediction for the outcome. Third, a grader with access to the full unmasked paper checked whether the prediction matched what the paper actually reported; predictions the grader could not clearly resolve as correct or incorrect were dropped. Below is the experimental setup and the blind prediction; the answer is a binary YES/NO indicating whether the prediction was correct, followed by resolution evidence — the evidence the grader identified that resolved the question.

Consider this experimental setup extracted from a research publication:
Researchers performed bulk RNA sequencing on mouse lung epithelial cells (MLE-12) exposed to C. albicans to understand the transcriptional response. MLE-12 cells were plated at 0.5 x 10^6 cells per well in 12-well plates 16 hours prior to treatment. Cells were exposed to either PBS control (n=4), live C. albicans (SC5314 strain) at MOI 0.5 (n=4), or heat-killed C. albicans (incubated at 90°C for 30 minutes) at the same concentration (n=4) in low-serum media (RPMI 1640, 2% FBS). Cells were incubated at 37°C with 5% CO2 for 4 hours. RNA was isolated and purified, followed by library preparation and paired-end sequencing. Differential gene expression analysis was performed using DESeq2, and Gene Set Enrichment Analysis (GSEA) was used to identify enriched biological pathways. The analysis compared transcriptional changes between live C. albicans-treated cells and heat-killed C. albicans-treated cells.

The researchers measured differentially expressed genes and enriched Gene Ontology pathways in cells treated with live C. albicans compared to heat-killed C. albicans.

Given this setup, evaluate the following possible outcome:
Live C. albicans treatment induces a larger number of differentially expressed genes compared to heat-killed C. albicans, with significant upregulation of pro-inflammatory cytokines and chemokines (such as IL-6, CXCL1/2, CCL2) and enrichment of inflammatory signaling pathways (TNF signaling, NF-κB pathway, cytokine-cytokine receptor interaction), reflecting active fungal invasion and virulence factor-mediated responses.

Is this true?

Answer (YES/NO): NO